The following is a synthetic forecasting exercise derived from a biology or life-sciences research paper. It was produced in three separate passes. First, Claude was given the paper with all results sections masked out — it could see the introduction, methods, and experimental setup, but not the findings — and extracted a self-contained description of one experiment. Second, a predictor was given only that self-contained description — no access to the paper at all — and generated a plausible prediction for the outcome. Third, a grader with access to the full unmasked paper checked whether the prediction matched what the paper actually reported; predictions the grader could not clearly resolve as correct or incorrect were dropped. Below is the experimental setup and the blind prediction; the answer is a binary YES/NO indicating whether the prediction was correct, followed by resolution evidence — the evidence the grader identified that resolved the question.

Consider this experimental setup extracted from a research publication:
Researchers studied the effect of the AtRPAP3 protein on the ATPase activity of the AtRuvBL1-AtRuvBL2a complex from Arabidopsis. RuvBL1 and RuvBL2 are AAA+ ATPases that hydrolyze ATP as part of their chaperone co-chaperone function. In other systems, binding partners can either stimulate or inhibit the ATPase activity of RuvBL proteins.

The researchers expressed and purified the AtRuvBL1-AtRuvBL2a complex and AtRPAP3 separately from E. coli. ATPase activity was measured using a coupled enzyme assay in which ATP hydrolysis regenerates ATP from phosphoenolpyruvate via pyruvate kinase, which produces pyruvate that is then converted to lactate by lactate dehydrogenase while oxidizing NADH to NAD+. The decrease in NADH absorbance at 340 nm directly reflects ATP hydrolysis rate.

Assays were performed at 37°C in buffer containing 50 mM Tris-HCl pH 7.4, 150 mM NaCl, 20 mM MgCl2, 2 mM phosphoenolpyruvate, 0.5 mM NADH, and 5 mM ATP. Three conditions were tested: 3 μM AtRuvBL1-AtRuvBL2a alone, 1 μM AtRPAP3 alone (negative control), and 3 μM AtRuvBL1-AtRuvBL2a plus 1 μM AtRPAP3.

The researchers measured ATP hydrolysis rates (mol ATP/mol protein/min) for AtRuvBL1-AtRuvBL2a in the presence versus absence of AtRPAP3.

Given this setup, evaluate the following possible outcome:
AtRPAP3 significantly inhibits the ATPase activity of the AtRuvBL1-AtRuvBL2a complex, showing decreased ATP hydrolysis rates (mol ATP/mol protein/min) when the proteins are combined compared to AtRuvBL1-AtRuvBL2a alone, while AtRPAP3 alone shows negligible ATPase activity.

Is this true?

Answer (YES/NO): NO